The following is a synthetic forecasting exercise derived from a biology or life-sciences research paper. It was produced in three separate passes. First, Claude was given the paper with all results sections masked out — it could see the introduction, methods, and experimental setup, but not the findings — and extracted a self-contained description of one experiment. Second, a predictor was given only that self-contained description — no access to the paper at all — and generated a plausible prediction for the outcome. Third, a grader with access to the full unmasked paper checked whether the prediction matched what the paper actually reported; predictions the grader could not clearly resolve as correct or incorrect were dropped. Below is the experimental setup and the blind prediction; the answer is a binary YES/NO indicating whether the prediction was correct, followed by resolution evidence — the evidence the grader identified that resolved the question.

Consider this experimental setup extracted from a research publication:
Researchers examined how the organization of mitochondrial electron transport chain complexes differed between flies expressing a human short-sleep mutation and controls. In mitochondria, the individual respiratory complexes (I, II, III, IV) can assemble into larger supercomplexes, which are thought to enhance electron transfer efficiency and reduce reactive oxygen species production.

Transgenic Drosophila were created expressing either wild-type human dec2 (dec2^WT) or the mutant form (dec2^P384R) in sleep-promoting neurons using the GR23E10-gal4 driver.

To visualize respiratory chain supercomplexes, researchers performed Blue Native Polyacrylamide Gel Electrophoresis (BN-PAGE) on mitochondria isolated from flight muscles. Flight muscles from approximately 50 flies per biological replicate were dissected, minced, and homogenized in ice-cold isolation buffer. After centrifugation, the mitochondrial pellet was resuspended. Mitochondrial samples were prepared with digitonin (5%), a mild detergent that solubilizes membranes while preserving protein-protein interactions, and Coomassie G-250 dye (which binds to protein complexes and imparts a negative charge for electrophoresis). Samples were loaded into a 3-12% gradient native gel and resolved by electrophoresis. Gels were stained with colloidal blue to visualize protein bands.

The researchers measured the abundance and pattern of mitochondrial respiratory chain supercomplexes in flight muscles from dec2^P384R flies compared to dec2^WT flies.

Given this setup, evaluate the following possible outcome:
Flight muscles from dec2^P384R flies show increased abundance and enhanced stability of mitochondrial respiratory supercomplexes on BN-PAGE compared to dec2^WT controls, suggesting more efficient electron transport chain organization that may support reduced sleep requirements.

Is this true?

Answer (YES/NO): NO